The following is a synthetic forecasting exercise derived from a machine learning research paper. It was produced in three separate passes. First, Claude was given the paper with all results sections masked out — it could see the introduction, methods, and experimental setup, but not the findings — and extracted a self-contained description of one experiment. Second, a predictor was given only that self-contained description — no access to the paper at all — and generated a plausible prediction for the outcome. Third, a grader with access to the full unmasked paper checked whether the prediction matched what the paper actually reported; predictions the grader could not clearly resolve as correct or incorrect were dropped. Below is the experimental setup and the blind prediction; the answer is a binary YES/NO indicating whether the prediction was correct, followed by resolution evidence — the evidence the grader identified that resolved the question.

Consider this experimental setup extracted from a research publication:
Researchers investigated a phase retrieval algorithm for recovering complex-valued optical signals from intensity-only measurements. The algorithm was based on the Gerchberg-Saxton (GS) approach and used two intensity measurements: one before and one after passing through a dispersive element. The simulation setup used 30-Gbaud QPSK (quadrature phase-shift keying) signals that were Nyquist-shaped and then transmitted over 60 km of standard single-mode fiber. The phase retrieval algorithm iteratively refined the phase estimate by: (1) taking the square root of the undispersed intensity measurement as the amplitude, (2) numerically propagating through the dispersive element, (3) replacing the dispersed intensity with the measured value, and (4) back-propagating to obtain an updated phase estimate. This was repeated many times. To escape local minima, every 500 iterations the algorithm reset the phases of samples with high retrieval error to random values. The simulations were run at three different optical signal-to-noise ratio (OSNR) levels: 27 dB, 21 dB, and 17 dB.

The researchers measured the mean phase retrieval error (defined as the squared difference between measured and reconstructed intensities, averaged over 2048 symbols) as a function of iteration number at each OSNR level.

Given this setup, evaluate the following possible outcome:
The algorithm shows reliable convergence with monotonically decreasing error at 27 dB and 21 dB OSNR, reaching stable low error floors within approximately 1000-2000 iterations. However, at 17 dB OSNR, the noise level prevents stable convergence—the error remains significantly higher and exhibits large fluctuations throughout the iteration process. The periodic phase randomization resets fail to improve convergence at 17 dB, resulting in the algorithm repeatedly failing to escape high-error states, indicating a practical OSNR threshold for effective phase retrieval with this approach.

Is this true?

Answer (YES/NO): NO